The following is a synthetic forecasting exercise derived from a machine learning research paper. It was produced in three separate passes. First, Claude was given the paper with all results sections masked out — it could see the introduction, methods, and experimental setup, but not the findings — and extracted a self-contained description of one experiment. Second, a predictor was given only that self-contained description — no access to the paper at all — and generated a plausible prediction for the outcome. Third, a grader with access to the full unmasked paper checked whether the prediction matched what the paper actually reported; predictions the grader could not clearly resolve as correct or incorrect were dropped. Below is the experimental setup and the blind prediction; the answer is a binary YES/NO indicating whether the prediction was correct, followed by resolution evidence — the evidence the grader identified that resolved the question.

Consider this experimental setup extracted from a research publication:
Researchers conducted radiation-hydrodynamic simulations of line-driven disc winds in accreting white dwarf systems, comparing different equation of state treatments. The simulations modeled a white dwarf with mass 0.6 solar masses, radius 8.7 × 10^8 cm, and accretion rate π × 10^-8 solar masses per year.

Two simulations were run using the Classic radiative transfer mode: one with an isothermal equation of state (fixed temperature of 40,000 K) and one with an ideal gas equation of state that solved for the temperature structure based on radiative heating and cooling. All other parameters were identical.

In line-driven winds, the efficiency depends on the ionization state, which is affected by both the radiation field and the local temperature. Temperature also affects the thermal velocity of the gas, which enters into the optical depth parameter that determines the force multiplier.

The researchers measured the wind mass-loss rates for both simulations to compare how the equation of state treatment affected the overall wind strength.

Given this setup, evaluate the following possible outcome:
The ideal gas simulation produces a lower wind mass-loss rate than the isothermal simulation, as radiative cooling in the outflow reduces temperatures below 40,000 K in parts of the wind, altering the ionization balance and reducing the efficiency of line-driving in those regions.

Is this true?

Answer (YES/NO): NO